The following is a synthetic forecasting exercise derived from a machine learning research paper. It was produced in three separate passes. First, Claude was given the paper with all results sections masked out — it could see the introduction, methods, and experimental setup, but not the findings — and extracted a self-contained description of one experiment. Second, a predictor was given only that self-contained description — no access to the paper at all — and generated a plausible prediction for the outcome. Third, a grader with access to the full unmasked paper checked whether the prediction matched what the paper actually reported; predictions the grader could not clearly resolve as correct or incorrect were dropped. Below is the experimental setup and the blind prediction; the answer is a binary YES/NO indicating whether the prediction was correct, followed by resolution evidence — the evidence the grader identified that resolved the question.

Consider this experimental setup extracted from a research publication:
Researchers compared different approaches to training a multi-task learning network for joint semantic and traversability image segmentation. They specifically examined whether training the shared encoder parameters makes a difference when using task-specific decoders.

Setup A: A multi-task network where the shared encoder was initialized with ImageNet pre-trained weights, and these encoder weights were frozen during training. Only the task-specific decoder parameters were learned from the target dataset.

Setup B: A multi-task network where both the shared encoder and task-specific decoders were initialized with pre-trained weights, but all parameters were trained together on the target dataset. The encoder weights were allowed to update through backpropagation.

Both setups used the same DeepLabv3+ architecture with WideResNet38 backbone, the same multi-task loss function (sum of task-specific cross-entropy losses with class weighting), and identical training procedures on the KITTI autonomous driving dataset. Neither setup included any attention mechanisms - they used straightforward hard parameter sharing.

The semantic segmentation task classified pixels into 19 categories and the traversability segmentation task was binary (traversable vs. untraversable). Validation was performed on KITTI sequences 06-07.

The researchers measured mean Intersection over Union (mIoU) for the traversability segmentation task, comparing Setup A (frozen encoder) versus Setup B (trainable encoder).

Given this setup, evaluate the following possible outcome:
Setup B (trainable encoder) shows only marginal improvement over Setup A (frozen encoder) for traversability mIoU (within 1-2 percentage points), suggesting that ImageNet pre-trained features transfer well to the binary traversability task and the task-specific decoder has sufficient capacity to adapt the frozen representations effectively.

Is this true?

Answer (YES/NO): YES